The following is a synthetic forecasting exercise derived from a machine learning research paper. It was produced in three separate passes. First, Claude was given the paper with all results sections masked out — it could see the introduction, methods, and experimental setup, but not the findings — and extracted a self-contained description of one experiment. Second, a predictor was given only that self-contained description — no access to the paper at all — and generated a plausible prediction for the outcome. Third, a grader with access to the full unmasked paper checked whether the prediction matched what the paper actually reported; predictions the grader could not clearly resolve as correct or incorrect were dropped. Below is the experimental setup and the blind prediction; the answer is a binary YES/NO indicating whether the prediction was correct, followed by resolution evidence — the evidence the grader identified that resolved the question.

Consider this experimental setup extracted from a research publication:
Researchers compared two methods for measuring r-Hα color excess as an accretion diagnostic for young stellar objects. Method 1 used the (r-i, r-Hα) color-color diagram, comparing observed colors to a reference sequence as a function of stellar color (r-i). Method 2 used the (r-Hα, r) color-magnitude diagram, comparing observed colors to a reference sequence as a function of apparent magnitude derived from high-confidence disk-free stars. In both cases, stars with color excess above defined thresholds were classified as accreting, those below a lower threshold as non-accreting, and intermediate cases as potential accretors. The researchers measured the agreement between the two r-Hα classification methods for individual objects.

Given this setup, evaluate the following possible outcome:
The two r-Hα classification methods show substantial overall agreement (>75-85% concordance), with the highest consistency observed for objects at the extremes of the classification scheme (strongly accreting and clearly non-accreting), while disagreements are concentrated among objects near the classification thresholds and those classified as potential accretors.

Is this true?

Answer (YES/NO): YES